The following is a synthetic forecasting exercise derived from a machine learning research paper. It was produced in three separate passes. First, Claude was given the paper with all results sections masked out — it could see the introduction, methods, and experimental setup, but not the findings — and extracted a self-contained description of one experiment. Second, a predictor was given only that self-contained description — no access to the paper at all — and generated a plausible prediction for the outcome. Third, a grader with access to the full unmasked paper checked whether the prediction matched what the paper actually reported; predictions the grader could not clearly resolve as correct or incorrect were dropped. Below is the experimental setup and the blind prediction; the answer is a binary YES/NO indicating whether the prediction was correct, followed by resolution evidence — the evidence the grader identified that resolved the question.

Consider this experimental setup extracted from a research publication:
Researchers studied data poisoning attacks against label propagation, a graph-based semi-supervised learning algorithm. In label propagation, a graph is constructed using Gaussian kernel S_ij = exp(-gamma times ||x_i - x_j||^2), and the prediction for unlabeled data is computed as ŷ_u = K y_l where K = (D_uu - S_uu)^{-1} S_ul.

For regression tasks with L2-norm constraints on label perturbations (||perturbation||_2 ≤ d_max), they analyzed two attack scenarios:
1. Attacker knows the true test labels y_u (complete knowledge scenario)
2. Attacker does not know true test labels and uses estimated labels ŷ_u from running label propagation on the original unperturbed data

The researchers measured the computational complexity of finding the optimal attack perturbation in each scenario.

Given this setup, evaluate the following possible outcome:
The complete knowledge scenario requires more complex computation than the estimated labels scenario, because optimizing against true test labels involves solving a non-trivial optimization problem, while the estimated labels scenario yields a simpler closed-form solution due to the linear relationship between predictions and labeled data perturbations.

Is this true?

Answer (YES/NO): YES